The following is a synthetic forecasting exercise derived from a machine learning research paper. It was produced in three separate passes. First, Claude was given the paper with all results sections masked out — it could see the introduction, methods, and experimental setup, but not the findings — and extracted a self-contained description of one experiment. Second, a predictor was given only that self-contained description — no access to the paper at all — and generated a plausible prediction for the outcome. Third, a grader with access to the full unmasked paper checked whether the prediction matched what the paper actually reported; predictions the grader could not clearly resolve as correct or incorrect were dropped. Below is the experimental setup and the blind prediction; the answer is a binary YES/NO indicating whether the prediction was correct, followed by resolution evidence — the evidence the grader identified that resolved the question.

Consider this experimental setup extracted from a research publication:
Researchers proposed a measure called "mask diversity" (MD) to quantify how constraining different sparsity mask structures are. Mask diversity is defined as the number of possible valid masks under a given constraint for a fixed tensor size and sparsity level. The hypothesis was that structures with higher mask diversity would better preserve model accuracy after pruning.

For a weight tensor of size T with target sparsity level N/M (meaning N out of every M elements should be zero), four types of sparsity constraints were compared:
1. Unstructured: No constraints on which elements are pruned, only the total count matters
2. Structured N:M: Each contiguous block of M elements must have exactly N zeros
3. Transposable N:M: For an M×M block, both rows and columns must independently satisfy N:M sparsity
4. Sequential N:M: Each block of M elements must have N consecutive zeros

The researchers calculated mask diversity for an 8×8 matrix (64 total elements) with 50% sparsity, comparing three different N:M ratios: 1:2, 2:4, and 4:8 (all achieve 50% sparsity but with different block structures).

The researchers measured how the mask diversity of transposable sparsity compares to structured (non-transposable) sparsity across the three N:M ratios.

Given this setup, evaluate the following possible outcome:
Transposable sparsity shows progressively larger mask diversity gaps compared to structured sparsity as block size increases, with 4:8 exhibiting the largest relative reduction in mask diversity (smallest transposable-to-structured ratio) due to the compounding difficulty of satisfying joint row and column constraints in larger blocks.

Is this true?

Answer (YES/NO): NO